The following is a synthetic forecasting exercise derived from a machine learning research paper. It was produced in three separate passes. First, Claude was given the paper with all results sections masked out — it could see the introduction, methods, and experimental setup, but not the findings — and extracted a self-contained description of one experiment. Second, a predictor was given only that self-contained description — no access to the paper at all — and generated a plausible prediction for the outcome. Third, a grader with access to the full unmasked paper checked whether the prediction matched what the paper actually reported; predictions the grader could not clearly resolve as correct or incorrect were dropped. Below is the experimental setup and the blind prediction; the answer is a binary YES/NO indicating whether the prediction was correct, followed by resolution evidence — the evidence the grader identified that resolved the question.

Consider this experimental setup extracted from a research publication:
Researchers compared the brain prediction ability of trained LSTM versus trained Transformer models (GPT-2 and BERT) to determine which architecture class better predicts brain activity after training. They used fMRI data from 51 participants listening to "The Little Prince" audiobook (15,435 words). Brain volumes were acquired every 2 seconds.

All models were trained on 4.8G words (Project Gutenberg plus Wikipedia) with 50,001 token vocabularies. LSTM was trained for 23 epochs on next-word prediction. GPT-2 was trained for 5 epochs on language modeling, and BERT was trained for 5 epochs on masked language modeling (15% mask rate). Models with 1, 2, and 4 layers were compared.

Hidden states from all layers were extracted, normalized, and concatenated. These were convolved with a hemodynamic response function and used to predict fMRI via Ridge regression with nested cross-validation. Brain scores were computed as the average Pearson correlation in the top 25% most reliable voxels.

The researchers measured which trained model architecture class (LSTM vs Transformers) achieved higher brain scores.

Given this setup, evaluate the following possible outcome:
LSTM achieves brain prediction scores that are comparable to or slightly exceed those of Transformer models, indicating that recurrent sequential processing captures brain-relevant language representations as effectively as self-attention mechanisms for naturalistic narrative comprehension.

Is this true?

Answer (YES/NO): NO